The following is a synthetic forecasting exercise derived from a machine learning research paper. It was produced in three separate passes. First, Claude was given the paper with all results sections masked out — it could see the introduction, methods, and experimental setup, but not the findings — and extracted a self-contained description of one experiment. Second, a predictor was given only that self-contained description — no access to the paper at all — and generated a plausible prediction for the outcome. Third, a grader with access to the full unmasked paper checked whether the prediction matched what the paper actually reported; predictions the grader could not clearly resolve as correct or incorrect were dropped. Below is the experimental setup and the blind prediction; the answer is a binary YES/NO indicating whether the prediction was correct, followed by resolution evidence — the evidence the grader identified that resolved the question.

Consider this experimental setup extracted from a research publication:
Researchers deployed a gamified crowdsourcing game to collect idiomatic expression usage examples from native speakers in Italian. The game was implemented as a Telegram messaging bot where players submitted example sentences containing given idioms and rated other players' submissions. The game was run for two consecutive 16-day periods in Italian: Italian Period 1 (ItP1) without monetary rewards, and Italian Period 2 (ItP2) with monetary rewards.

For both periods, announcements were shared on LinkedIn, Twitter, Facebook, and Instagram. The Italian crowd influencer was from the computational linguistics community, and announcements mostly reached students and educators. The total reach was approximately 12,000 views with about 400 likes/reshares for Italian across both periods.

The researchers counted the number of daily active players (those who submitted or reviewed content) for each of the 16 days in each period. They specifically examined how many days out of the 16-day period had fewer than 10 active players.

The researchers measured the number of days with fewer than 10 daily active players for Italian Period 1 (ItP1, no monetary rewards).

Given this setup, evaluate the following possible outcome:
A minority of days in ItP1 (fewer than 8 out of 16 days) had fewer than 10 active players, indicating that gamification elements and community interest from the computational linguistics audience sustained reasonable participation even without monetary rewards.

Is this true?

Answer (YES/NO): NO